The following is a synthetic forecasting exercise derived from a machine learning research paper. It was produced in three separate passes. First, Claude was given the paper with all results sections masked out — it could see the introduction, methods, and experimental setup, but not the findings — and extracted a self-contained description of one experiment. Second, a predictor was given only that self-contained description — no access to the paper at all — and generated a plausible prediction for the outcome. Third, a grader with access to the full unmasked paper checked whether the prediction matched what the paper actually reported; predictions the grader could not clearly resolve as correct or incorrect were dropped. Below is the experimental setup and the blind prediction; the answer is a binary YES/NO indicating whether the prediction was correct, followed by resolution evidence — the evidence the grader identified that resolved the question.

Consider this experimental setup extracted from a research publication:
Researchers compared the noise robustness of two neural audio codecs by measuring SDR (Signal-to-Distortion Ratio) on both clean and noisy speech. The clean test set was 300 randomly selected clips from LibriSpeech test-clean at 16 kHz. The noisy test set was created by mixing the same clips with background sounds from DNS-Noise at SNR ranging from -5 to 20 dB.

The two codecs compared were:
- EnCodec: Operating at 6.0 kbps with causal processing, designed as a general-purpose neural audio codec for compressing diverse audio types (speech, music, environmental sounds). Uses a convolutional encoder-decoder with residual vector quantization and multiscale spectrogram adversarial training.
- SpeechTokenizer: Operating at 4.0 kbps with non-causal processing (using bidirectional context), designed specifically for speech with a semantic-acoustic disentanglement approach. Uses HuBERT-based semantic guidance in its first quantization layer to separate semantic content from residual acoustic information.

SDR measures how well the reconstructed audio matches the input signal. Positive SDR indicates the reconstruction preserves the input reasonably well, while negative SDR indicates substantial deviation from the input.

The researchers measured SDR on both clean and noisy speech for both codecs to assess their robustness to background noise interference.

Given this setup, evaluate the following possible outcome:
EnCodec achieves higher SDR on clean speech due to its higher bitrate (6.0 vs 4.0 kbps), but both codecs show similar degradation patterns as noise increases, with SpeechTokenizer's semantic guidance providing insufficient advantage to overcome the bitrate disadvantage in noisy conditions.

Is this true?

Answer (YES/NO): NO